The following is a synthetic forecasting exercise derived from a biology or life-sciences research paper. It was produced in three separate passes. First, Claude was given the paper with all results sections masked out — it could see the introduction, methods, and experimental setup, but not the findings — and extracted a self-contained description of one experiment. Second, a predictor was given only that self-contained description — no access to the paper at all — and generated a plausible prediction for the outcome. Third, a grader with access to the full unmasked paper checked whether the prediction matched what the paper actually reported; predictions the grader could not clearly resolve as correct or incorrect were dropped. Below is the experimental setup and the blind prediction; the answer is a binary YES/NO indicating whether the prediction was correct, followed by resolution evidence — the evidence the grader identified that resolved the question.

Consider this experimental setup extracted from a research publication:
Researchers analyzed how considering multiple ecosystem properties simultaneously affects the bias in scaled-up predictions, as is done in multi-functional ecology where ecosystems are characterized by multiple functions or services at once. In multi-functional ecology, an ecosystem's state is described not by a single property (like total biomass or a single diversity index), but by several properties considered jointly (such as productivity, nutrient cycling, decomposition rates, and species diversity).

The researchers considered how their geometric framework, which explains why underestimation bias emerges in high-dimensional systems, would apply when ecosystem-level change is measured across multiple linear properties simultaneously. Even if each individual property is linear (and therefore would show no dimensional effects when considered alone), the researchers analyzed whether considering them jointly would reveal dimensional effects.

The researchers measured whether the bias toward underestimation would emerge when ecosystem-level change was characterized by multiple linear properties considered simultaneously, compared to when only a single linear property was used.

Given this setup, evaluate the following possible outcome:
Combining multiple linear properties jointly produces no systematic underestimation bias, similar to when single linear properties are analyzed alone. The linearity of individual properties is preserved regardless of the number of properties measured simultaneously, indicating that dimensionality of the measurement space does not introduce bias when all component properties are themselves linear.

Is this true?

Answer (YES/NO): NO